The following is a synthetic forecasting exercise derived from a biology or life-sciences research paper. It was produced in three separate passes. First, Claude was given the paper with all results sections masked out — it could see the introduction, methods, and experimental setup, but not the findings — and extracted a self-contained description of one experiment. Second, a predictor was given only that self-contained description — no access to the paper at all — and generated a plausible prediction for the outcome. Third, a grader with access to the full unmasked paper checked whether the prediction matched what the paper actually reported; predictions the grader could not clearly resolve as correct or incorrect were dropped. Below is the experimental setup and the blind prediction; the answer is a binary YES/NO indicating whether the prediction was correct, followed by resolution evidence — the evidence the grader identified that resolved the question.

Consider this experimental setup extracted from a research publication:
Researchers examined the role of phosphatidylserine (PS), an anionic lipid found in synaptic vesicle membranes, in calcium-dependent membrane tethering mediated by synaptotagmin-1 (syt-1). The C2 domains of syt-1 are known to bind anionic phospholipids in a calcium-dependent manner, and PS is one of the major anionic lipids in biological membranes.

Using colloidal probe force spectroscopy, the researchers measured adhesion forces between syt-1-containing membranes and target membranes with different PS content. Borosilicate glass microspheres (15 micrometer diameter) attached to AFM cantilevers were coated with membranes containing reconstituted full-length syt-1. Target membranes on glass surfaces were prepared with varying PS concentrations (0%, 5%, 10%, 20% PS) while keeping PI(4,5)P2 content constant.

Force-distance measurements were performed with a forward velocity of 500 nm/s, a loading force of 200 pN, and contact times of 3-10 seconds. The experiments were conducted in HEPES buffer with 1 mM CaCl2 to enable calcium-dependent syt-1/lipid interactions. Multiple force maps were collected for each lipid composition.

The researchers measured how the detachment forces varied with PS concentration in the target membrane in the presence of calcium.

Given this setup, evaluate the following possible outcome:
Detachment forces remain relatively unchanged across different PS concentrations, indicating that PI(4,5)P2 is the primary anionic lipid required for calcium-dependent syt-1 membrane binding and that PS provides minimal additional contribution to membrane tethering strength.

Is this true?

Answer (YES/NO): NO